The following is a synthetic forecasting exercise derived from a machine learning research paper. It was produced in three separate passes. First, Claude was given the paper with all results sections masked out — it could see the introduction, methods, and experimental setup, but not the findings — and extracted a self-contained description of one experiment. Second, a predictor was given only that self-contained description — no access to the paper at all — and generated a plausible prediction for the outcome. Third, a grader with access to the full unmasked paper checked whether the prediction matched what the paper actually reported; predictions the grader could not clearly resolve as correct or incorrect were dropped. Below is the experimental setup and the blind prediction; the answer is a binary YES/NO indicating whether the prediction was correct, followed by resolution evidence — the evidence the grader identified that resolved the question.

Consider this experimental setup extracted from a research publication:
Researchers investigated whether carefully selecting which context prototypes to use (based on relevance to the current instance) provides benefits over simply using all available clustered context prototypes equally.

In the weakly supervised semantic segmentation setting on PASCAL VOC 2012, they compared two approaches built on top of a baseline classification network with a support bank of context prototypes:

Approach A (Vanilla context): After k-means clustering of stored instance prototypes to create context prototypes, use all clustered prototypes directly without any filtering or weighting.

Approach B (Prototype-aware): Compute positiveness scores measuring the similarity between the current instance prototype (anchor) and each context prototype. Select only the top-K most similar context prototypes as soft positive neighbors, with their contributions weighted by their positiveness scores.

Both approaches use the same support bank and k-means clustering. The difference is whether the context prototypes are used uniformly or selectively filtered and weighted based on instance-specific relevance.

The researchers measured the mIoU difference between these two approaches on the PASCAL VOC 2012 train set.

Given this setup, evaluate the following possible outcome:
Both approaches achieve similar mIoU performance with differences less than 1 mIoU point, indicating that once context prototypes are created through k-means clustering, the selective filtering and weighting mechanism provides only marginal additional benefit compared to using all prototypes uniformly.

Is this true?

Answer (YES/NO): NO